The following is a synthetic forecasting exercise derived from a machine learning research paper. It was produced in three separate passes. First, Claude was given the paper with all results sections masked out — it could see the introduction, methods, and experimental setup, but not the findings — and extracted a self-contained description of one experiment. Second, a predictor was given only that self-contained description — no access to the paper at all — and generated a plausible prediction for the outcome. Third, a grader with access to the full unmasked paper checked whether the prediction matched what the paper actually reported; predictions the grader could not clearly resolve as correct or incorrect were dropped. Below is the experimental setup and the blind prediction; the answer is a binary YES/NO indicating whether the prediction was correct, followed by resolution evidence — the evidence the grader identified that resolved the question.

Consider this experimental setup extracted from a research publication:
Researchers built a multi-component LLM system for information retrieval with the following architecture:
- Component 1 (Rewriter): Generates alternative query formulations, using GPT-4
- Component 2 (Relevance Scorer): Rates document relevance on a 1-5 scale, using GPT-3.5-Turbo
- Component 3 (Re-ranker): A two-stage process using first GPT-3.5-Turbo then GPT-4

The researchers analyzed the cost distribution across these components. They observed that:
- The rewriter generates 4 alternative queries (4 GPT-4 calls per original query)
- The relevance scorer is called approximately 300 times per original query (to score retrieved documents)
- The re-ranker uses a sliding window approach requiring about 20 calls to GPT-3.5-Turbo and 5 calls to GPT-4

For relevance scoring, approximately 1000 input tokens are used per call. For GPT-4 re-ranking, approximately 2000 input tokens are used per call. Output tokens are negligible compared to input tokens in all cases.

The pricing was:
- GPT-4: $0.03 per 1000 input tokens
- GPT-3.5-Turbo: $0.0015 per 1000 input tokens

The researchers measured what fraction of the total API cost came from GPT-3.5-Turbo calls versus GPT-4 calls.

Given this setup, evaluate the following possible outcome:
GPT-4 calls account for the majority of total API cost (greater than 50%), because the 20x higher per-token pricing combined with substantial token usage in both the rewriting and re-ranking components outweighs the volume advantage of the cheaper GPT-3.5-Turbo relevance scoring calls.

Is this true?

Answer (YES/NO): YES